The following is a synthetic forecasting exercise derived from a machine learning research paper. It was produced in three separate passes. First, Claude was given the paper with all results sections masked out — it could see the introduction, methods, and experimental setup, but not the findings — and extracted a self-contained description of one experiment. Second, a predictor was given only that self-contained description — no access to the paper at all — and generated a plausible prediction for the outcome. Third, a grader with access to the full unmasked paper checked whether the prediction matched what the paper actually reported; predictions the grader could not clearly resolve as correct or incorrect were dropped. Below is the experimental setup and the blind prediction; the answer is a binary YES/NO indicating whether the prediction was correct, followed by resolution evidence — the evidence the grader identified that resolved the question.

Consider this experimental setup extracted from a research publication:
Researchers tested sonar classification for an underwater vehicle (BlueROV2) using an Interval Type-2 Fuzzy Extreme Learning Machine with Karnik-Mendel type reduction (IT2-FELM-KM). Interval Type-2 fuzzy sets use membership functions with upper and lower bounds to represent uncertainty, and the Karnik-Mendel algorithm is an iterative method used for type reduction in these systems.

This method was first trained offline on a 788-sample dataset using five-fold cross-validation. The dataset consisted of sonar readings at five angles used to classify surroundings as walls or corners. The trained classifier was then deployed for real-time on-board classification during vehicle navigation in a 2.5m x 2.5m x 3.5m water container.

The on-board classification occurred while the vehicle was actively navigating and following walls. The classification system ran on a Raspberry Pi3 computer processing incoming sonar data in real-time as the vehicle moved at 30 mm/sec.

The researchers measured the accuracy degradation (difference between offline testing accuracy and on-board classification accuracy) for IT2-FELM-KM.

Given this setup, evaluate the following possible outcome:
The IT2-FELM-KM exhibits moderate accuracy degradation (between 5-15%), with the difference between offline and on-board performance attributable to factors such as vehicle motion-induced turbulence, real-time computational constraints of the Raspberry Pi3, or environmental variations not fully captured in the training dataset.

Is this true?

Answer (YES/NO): NO